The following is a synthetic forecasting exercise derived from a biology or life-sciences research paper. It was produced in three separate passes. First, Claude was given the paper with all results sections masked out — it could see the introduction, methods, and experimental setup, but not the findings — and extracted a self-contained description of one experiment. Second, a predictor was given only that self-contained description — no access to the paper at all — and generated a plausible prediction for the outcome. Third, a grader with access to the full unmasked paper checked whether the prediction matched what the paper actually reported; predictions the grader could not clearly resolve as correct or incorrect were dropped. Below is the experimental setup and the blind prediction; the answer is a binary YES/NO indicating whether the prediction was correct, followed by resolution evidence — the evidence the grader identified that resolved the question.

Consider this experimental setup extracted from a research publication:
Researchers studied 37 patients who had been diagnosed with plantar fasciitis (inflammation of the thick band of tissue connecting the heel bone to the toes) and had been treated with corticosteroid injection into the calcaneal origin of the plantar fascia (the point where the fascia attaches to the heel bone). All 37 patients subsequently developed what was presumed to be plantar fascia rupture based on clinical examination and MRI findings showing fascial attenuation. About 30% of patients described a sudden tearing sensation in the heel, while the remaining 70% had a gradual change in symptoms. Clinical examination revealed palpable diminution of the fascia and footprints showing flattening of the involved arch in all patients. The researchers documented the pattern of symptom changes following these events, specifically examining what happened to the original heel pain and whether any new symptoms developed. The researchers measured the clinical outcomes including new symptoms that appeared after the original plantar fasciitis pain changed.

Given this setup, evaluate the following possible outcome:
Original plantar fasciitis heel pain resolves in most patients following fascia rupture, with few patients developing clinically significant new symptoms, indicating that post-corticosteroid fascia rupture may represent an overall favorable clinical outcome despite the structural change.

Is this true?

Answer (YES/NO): NO